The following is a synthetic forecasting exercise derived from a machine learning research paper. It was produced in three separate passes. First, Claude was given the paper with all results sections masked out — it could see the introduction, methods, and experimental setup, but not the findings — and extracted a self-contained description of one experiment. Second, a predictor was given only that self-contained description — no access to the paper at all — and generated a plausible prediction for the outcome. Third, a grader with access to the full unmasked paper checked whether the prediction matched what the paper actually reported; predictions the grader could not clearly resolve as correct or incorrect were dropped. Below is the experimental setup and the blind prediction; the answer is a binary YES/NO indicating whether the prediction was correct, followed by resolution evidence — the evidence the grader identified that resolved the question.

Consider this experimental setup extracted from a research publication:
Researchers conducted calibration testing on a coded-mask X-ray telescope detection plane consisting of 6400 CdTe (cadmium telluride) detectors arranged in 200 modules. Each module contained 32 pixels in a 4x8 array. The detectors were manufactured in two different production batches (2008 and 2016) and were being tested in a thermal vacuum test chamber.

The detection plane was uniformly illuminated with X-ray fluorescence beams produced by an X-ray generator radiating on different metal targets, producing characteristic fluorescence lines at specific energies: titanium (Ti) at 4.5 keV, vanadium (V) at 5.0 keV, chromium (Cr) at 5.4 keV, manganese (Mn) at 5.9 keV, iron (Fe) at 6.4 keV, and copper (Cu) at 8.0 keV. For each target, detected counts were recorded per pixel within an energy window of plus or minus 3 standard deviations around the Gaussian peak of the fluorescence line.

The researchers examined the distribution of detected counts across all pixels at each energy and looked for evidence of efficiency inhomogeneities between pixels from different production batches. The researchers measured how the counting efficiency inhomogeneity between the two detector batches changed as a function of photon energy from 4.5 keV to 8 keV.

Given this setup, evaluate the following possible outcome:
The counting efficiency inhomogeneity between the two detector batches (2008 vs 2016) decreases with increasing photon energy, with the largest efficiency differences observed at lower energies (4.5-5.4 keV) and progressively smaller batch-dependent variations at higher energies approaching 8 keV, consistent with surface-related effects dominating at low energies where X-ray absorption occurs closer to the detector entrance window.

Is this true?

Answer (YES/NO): YES